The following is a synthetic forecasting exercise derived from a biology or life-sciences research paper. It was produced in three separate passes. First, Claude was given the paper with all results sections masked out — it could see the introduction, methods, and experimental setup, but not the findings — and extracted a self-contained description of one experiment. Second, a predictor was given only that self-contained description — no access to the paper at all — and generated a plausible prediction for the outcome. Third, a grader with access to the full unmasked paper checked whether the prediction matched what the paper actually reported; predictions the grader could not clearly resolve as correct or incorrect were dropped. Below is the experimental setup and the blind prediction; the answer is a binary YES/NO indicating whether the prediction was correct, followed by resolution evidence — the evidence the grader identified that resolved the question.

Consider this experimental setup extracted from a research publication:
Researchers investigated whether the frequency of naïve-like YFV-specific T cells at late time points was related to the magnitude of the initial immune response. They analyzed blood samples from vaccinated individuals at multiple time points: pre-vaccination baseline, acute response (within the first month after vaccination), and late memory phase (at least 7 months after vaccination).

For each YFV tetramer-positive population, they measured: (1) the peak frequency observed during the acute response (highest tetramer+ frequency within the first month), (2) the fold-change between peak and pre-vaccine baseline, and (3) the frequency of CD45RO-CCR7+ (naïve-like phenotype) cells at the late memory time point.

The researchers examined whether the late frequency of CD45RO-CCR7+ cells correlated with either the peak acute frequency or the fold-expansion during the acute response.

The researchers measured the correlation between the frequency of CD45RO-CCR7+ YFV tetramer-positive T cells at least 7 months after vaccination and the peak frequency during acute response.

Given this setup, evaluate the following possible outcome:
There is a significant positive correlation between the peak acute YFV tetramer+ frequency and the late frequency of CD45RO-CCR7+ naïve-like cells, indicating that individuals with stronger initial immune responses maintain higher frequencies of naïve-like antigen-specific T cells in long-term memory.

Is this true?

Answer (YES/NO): YES